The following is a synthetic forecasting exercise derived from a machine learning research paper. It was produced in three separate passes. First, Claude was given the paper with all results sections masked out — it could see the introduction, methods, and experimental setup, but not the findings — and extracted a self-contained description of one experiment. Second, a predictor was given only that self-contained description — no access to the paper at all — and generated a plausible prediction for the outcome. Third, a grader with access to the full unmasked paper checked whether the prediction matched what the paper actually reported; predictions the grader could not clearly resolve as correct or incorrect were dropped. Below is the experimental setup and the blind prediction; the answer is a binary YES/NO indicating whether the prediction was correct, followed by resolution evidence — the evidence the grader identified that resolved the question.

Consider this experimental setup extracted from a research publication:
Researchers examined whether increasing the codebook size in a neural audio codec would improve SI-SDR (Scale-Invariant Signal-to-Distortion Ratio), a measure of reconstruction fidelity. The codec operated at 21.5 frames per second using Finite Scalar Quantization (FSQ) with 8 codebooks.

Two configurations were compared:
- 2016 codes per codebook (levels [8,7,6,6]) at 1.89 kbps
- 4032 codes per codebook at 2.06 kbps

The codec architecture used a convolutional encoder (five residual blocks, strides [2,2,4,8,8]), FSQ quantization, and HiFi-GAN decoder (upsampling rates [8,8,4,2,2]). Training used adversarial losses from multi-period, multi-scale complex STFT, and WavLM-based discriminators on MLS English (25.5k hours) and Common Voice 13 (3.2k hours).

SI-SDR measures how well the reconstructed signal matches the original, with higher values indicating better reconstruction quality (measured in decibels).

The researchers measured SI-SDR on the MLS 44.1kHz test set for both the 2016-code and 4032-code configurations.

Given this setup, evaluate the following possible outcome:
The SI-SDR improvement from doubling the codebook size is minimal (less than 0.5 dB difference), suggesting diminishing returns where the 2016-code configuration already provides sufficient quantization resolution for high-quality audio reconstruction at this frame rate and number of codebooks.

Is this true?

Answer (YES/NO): YES